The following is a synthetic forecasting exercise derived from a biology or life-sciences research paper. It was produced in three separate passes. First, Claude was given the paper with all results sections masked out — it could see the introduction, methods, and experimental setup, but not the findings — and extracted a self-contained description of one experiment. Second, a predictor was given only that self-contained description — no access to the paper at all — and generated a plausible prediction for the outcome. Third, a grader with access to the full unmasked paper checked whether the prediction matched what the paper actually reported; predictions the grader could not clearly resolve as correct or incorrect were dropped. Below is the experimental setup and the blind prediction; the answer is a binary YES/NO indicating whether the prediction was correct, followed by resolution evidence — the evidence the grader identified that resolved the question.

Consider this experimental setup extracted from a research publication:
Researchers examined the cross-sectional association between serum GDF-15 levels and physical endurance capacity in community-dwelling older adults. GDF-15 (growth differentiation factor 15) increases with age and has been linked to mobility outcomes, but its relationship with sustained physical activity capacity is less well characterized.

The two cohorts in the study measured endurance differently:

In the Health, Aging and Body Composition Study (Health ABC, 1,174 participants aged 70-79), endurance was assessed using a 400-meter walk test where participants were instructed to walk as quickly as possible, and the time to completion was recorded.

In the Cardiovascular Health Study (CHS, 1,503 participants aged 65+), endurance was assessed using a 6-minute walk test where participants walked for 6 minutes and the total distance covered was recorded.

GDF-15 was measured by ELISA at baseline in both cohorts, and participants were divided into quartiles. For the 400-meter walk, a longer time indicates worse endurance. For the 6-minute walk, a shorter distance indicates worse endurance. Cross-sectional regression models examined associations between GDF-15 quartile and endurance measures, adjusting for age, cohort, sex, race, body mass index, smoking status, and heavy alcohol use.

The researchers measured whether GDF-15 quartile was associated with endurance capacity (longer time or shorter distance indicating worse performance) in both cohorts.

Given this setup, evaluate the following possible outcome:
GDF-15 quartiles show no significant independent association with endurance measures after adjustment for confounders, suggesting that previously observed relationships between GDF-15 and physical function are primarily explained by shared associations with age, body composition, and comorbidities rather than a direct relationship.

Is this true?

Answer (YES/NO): NO